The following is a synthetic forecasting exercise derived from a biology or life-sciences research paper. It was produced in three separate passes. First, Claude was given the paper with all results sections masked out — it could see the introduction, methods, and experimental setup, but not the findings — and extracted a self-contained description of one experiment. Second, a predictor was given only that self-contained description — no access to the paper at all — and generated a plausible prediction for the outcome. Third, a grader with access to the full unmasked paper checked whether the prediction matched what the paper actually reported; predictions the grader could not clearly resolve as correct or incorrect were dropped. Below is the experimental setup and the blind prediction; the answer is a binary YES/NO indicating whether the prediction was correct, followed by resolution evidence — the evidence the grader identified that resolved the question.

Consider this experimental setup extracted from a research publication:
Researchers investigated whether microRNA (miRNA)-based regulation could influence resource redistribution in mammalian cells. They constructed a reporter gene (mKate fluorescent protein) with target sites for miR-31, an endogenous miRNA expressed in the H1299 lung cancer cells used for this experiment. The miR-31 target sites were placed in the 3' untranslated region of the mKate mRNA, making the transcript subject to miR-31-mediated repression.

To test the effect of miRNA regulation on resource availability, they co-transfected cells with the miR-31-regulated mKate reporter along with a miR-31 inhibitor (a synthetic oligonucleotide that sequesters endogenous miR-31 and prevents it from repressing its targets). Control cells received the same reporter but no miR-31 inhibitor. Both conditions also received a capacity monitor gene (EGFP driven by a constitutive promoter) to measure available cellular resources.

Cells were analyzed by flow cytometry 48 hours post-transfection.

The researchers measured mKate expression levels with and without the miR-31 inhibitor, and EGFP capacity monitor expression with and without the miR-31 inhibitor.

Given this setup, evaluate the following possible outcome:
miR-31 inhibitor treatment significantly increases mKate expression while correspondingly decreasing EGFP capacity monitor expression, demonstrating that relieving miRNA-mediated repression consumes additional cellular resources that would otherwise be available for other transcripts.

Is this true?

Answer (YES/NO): YES